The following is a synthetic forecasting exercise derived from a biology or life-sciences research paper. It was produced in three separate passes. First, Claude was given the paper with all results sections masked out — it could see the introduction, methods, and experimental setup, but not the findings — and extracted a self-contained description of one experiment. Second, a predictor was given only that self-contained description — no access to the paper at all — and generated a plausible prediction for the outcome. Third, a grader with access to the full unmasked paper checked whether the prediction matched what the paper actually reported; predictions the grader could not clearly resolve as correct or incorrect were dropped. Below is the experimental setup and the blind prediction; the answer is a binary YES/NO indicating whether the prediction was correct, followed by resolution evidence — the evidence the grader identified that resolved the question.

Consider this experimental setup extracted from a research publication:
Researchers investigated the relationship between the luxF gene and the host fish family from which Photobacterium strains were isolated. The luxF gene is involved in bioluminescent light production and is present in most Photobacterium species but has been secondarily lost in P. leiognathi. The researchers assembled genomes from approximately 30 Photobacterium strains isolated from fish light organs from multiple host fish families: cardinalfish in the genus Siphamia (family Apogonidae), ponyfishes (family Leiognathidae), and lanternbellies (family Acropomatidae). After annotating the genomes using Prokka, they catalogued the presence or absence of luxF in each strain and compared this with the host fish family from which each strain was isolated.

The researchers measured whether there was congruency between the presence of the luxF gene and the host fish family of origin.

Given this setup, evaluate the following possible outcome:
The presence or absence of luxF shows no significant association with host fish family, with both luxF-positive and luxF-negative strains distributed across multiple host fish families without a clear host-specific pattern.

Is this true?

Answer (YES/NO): NO